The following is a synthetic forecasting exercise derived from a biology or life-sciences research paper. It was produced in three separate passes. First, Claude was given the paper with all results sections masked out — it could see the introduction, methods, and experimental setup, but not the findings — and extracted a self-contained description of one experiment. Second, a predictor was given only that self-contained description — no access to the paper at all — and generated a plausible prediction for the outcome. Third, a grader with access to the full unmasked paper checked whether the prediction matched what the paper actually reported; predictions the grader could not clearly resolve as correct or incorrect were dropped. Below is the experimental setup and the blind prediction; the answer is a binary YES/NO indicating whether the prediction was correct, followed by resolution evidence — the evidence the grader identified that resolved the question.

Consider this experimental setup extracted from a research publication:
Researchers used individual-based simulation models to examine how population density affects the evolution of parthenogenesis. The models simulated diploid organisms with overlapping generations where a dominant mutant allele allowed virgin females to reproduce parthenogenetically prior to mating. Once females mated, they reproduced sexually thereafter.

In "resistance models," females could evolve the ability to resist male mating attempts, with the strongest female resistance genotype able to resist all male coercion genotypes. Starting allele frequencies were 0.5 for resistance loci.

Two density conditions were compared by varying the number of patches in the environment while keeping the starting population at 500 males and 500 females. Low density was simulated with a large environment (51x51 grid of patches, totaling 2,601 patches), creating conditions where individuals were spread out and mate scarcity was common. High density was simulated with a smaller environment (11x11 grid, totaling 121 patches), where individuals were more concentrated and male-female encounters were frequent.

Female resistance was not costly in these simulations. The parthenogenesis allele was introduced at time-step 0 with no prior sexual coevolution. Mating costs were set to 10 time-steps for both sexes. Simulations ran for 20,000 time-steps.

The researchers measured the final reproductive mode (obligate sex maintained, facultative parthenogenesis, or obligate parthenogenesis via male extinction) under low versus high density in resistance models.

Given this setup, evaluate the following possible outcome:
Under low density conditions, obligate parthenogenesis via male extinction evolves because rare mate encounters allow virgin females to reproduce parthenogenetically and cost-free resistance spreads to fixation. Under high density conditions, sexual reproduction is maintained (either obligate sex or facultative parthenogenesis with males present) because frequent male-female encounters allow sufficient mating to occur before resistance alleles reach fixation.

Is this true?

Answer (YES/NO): NO